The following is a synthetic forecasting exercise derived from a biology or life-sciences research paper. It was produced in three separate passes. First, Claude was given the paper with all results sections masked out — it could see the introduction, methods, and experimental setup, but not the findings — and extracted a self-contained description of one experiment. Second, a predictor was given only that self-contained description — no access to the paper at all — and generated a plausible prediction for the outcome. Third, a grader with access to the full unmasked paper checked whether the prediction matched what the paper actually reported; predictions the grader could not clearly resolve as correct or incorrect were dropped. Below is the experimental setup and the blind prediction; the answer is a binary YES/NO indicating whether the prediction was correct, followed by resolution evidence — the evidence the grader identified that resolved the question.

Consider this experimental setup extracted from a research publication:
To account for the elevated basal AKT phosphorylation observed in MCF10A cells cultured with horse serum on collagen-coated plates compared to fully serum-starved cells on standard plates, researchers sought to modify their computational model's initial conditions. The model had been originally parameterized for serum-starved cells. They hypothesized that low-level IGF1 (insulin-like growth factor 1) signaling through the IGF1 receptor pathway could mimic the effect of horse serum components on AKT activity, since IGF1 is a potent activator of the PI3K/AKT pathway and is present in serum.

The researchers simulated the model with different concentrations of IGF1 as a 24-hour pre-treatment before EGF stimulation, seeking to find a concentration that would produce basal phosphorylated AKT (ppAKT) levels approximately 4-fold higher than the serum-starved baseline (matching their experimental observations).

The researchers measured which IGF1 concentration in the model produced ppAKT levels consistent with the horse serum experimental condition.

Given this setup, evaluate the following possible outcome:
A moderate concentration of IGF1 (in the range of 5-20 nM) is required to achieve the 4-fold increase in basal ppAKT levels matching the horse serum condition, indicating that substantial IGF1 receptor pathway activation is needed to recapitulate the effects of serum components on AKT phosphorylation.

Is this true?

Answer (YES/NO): NO